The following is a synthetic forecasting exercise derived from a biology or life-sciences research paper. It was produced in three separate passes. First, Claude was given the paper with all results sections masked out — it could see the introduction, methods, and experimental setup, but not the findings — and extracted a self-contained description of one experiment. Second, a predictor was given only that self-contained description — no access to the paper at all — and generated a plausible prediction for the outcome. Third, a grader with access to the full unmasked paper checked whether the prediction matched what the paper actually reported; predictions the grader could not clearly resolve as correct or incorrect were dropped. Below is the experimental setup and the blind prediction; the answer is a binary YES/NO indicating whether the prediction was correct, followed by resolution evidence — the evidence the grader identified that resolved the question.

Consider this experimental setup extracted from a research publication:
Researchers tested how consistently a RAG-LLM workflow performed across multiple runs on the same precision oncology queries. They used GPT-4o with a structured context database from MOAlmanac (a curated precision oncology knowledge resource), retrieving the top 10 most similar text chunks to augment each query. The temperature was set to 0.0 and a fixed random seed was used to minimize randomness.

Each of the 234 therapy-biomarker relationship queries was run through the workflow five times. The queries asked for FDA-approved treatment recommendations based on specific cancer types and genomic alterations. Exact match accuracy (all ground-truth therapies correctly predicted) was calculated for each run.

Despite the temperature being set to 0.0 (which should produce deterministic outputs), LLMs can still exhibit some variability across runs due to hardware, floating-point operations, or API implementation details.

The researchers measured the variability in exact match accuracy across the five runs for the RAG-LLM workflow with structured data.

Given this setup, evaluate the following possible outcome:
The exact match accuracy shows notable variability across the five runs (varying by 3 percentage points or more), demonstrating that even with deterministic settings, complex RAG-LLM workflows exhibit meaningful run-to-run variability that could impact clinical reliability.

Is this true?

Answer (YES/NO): NO